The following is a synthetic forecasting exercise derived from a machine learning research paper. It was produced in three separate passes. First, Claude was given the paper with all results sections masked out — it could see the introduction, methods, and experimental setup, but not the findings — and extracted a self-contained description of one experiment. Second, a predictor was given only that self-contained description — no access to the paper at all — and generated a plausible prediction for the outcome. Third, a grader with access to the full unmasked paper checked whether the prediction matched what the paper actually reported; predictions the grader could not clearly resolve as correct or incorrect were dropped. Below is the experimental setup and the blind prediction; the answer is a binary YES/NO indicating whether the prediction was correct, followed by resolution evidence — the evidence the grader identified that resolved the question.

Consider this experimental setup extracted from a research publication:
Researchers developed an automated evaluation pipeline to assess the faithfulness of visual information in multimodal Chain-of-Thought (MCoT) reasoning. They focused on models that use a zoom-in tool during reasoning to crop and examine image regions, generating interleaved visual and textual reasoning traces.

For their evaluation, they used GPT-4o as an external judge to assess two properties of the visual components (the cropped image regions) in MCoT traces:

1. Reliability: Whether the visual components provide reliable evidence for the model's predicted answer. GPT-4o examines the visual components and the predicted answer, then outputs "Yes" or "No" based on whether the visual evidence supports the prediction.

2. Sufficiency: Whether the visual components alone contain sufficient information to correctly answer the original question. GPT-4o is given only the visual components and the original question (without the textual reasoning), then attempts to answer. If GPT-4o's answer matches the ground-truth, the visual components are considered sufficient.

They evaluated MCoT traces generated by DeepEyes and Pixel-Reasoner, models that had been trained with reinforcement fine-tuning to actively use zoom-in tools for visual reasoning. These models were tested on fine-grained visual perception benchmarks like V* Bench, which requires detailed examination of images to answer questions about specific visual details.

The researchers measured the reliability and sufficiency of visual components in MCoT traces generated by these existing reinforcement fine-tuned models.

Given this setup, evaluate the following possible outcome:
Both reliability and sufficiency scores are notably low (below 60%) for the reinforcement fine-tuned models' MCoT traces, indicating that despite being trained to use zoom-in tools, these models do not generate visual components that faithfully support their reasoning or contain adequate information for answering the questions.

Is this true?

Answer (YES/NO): YES